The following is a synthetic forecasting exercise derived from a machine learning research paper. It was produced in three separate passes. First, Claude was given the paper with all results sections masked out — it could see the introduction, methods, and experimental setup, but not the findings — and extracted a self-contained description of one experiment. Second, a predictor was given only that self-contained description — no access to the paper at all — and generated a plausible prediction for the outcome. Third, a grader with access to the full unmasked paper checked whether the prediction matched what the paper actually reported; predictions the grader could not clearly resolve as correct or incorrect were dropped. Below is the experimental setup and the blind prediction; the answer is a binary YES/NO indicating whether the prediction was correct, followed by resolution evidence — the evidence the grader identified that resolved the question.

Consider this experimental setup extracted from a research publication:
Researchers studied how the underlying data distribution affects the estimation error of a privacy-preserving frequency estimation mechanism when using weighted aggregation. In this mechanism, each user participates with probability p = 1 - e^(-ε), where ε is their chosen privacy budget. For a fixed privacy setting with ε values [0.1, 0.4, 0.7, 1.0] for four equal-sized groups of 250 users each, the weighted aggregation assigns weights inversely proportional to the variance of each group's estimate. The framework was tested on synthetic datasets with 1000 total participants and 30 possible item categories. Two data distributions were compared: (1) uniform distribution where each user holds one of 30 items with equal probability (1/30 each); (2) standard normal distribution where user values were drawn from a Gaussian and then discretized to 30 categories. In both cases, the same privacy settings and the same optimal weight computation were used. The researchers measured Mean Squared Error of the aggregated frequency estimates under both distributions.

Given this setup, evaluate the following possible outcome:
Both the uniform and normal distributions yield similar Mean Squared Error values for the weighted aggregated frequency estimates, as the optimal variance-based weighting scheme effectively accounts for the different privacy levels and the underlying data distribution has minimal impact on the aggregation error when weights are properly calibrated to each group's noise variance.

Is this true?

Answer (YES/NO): NO